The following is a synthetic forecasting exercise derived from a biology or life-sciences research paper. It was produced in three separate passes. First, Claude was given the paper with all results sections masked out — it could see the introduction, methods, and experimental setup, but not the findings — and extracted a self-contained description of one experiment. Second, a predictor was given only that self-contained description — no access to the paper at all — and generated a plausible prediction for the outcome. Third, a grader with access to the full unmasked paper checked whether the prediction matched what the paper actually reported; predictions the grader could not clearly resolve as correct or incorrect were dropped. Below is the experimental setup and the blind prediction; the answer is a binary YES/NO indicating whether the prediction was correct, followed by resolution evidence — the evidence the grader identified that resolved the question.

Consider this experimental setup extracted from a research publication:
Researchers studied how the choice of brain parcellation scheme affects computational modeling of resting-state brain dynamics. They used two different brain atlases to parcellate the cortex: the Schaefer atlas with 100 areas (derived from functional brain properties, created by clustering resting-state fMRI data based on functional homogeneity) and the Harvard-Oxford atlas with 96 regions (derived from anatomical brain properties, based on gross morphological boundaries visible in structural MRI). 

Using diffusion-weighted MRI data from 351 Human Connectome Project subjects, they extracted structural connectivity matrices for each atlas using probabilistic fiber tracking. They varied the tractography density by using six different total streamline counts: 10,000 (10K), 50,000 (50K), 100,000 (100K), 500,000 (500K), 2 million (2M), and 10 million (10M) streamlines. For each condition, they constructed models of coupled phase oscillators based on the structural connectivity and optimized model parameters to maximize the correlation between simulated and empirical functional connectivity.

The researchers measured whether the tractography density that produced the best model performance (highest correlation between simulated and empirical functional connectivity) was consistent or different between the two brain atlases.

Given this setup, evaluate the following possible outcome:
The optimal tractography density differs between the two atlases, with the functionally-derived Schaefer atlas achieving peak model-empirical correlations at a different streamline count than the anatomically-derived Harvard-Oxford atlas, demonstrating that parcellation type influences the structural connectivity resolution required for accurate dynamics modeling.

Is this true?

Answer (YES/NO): YES